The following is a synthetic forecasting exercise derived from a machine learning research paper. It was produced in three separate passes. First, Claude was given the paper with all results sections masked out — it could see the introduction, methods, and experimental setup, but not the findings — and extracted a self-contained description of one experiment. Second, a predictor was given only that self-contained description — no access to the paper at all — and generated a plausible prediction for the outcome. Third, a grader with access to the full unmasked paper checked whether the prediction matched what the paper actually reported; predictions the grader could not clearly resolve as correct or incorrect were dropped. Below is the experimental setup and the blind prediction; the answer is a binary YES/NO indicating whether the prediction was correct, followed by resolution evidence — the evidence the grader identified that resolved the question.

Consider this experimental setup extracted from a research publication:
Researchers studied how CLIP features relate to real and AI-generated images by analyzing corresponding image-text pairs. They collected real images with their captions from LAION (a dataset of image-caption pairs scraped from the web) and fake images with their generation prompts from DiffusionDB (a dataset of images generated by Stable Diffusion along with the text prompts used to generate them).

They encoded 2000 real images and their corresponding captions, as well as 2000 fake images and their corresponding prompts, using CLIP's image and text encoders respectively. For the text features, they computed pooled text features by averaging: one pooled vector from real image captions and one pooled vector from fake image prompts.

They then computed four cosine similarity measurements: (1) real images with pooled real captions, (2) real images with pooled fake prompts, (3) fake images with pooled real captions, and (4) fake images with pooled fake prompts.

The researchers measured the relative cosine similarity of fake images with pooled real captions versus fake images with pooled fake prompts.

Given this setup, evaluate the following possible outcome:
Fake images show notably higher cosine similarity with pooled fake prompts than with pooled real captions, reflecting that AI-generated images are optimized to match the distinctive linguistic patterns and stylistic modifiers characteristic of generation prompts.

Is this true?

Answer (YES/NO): NO